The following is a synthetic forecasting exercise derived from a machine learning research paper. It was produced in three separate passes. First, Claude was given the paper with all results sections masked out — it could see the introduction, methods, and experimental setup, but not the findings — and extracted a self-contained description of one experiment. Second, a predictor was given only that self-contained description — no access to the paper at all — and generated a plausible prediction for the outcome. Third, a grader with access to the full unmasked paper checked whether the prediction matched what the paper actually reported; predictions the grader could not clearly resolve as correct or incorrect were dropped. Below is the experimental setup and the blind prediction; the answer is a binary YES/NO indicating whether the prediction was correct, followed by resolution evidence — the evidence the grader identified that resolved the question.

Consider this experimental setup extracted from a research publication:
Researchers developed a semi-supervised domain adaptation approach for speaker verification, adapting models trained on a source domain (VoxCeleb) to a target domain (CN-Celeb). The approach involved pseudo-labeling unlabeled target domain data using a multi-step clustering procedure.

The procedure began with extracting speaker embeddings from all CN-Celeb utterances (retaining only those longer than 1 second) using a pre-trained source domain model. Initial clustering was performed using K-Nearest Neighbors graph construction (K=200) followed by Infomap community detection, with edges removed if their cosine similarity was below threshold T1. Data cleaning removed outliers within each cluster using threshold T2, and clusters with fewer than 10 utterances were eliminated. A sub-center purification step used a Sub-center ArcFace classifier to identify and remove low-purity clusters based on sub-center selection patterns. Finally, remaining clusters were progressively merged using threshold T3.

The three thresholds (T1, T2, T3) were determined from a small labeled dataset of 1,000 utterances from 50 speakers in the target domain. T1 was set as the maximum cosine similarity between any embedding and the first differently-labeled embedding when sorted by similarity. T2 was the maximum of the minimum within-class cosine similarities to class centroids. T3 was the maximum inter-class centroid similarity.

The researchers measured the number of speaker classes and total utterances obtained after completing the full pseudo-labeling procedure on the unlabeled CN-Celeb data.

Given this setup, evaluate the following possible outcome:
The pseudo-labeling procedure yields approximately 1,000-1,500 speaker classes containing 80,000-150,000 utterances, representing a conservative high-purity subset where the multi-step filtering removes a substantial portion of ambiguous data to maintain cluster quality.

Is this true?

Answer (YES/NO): NO